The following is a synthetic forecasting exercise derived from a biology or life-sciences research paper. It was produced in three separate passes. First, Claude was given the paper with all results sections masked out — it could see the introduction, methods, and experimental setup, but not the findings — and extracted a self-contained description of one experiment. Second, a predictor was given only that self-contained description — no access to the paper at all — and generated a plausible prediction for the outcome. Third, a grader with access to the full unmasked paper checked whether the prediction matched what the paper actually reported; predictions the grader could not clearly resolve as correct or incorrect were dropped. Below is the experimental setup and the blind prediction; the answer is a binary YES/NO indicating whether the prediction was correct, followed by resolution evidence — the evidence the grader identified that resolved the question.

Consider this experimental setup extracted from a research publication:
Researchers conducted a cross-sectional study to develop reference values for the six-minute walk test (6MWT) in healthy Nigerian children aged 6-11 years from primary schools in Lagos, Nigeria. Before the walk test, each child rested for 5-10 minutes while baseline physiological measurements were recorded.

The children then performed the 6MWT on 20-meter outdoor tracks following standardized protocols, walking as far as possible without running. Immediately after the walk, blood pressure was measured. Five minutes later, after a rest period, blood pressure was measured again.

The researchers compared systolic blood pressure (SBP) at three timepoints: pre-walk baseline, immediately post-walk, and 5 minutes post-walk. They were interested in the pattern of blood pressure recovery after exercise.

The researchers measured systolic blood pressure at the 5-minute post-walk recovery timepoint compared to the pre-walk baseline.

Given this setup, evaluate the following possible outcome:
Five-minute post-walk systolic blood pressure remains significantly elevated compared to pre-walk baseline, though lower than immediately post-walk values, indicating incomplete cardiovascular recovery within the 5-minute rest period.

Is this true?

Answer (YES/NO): NO